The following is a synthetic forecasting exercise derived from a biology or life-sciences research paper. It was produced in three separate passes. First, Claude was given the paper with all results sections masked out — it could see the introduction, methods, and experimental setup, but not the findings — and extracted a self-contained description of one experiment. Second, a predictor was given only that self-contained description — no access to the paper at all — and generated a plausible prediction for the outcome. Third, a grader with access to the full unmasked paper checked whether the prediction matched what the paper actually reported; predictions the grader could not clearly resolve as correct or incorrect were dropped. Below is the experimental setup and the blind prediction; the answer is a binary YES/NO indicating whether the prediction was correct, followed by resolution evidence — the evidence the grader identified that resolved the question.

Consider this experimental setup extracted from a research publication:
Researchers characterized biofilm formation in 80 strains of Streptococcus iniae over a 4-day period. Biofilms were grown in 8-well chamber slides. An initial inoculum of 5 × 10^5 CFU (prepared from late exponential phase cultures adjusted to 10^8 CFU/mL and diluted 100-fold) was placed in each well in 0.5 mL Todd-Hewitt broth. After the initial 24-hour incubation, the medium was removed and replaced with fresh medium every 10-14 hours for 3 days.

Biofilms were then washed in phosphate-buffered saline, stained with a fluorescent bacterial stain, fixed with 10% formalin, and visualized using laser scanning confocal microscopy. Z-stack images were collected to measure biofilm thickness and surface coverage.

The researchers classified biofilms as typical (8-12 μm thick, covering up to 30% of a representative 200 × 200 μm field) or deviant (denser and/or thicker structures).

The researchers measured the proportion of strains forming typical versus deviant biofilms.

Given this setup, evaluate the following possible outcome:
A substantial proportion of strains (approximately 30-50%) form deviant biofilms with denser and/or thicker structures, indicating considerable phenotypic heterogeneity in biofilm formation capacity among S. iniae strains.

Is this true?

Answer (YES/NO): NO